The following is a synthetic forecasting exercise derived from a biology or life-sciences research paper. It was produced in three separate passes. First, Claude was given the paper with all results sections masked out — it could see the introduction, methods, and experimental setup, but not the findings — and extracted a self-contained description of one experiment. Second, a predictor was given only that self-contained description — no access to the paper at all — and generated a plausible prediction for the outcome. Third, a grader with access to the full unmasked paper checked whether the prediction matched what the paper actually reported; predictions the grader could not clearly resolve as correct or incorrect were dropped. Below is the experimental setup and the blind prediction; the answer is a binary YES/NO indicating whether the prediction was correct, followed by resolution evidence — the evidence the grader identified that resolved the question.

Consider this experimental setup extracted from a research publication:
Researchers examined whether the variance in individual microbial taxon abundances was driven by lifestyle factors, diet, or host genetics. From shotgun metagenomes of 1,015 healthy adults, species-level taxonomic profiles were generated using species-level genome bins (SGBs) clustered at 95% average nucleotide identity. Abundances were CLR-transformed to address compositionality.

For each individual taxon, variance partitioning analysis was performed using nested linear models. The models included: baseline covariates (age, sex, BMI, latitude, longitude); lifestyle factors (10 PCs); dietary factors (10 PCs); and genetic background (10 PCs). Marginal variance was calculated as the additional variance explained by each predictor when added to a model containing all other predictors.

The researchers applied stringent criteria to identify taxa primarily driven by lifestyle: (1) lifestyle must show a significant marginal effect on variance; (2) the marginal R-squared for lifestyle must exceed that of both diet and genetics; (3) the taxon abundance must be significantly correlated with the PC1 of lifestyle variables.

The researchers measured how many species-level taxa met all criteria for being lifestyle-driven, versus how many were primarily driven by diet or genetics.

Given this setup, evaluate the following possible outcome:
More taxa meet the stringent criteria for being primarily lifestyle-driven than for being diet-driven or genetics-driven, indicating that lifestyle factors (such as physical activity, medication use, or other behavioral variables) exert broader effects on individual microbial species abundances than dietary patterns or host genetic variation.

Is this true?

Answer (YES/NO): YES